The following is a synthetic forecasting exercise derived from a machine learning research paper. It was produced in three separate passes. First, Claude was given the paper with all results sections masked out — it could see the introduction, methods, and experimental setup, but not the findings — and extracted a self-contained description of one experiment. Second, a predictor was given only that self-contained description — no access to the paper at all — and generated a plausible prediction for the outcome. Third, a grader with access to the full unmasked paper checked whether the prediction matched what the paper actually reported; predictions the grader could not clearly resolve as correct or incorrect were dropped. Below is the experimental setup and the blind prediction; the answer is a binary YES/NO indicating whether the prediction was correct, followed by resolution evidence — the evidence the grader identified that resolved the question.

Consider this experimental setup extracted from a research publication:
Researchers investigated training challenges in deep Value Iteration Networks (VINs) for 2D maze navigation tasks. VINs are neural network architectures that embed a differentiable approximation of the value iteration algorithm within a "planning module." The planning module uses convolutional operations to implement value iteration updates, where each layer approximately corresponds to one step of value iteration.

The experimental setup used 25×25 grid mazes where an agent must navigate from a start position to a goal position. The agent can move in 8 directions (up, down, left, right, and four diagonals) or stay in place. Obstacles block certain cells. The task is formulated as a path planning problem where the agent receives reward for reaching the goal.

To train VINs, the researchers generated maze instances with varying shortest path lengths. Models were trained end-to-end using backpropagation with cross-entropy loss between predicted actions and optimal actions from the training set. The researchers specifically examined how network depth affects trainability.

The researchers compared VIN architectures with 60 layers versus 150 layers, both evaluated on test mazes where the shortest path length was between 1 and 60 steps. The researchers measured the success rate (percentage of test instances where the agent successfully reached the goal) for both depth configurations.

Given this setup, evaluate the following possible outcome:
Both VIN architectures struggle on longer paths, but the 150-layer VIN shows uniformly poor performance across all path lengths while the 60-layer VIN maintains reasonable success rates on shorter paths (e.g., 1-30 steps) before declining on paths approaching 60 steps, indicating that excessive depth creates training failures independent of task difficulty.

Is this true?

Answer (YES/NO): NO